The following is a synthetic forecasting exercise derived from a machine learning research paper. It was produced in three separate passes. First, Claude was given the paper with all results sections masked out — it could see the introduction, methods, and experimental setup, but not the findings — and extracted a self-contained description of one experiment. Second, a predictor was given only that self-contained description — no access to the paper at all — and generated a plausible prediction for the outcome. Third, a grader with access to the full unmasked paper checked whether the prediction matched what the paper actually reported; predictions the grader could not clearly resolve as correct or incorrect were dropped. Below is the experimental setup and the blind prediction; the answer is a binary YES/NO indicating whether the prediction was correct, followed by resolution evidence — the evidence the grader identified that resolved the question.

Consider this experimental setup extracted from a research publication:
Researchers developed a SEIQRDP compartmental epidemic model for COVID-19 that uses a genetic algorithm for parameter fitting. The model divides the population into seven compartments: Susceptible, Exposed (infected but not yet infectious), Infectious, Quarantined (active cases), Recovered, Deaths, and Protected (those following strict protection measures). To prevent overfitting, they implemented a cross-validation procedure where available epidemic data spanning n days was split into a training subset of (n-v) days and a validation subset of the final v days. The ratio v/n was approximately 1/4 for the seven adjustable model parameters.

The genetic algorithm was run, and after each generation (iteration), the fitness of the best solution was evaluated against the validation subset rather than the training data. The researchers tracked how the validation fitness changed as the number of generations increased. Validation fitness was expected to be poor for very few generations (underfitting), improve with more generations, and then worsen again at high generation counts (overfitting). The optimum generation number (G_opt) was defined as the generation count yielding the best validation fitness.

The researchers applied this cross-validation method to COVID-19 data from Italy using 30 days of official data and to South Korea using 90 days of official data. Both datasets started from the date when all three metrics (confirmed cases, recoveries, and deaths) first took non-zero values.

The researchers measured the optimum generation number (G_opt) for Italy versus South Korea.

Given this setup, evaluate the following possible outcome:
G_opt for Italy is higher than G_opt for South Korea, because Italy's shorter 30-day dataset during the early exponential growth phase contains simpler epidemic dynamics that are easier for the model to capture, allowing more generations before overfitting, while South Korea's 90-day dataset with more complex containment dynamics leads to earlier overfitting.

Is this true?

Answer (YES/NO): YES